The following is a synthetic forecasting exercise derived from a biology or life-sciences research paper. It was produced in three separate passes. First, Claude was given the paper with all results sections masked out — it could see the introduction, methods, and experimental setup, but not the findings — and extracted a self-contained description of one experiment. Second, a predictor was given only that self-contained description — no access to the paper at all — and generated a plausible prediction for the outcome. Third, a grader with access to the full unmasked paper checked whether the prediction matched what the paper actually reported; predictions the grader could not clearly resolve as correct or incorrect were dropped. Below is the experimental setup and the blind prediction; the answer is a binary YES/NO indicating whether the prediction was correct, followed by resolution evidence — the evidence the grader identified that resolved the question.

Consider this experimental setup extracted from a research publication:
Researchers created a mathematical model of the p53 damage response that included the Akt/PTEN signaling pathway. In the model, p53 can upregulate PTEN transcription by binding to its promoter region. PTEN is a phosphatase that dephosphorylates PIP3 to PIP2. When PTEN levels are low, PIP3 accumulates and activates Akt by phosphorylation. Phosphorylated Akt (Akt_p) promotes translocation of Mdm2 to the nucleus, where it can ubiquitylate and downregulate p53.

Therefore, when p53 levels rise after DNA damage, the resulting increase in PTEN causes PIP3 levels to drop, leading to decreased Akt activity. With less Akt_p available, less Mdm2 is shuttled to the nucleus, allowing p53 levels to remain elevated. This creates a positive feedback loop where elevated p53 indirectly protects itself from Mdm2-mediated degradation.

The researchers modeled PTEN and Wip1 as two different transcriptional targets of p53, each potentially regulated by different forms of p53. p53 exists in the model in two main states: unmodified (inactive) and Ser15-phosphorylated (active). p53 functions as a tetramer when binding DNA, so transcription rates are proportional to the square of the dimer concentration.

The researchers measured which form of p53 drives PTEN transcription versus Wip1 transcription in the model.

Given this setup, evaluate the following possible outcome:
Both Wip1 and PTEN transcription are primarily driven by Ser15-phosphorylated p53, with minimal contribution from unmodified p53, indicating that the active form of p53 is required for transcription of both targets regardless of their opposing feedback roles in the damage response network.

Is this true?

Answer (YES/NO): NO